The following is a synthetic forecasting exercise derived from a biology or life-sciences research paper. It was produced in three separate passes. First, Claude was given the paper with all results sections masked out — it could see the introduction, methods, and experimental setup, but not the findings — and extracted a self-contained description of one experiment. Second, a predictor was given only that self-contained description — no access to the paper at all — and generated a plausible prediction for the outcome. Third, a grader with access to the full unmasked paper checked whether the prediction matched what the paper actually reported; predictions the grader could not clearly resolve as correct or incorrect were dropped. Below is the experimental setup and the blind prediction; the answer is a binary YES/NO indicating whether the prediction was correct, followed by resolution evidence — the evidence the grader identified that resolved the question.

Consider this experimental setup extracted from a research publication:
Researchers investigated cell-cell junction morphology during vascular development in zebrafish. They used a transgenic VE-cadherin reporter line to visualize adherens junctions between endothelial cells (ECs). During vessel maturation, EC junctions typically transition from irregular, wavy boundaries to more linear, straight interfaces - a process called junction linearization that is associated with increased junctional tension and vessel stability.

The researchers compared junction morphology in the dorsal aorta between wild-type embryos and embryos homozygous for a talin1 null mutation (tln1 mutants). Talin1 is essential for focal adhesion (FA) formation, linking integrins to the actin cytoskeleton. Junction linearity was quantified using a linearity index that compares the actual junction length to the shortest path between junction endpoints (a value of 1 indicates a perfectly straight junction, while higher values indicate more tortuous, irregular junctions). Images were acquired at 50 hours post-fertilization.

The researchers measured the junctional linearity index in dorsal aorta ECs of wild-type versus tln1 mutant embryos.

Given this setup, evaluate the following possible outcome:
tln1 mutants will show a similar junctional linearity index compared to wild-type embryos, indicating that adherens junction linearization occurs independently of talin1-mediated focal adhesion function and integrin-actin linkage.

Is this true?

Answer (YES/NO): NO